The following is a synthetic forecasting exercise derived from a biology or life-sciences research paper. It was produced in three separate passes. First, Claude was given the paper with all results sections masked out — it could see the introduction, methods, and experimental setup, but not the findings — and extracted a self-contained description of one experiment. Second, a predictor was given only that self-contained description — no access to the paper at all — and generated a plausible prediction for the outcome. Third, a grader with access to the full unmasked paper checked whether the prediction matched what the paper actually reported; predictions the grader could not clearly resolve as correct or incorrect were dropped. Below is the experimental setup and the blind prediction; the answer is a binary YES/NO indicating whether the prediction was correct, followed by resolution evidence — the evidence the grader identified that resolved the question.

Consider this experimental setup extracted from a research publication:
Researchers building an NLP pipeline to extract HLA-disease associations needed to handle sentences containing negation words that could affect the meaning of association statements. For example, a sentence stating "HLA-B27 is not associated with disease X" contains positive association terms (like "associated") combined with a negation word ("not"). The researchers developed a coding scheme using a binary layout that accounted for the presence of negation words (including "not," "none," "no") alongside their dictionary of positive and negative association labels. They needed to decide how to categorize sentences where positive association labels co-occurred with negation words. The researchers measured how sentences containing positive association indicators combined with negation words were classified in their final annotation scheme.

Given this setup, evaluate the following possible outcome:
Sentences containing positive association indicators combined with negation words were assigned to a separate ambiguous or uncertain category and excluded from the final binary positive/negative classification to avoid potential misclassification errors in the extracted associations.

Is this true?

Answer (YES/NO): YES